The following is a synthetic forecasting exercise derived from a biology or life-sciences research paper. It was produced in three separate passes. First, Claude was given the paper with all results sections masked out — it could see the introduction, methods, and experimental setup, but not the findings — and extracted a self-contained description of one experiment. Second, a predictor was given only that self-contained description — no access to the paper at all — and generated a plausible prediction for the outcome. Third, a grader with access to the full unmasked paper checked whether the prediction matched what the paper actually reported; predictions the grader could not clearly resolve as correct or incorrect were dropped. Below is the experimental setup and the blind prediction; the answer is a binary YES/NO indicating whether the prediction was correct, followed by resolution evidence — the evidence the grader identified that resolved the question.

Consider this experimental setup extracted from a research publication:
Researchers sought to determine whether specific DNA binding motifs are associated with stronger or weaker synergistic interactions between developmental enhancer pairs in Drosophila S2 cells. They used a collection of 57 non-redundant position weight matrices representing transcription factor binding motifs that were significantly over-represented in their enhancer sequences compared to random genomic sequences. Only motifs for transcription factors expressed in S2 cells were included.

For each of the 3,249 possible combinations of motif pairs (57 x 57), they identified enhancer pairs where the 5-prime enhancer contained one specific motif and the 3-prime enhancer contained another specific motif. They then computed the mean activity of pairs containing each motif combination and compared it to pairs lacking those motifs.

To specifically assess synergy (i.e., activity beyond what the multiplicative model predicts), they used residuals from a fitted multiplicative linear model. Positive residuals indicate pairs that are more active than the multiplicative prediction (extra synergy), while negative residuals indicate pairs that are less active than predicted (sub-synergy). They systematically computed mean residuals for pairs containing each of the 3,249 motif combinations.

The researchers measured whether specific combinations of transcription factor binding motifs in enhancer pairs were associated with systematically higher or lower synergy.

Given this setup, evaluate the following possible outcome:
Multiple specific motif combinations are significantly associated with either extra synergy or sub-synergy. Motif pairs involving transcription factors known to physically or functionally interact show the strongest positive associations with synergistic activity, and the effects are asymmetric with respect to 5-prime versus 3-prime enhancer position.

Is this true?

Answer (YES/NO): NO